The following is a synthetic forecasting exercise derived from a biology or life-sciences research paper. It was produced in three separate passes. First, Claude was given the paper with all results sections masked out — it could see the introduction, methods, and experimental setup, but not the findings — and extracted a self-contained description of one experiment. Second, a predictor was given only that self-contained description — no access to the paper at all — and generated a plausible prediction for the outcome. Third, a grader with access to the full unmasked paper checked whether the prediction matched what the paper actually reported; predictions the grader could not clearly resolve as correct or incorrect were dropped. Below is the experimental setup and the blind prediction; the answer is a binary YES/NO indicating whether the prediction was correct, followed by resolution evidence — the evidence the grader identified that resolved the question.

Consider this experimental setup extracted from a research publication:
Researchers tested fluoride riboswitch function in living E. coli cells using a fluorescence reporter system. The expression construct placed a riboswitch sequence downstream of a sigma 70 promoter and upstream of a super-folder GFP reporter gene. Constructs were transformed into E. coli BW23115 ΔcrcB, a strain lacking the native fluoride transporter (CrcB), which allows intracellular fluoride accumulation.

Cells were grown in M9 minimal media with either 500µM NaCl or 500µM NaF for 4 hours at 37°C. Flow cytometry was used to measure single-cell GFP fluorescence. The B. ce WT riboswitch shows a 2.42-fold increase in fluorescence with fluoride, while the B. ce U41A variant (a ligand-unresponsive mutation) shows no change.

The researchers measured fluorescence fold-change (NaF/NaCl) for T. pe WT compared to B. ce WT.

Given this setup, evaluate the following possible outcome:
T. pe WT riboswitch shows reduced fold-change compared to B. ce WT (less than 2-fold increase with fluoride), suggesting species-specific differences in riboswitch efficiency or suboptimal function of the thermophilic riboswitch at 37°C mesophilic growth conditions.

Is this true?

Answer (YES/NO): YES